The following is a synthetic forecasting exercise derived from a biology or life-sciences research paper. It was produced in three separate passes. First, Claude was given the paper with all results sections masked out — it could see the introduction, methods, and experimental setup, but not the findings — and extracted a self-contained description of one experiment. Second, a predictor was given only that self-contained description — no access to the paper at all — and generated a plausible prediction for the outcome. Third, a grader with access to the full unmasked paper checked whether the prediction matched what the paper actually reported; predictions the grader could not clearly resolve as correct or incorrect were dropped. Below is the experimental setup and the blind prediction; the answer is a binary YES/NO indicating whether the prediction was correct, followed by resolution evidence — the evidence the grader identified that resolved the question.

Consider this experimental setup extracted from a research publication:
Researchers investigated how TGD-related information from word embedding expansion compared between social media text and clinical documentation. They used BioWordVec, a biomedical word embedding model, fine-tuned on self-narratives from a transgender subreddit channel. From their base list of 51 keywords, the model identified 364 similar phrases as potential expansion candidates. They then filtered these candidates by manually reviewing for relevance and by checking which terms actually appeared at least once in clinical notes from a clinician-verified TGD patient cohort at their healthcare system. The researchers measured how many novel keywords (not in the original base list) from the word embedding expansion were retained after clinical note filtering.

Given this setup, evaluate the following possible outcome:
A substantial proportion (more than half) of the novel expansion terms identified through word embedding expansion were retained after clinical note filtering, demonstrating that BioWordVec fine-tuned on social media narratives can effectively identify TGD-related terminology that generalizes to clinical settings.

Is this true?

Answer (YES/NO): NO